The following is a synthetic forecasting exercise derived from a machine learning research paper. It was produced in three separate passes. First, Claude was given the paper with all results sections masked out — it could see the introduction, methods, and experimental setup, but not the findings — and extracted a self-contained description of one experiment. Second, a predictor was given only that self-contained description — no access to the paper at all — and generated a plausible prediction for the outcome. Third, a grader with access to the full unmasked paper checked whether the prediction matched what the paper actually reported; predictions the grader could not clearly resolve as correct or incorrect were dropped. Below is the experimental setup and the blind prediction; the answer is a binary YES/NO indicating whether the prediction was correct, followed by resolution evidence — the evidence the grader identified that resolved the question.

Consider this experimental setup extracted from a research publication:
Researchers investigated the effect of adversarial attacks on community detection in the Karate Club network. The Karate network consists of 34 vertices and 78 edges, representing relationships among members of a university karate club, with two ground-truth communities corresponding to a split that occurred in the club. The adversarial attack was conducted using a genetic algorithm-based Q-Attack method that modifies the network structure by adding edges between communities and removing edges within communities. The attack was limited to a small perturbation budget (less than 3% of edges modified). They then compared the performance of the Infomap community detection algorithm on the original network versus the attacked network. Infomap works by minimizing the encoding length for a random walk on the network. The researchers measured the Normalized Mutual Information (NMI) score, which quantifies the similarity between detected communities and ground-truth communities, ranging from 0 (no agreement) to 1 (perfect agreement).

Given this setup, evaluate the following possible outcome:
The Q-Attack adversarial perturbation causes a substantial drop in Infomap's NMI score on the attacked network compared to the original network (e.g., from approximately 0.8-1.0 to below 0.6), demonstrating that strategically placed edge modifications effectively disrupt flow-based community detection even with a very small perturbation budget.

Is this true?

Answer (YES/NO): NO